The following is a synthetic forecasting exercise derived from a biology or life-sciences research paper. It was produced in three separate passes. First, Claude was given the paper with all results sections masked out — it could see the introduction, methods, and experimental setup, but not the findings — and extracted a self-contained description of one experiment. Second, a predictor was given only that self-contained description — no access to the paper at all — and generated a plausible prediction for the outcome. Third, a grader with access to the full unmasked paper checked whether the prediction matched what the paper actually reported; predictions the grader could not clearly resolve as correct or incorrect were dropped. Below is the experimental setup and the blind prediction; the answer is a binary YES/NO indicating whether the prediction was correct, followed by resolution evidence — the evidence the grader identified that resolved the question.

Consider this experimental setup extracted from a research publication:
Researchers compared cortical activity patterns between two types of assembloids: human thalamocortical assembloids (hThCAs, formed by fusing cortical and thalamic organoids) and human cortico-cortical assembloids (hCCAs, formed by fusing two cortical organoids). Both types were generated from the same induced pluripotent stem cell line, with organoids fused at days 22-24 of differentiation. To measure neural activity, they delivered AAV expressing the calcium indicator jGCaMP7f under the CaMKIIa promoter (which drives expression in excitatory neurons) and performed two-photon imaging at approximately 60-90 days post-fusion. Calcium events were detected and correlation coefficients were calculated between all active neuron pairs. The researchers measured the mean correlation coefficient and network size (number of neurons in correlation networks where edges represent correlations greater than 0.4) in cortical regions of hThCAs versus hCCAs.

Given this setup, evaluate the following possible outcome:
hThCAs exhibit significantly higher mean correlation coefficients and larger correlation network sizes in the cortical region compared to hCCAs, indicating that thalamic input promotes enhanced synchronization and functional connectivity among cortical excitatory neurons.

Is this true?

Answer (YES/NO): YES